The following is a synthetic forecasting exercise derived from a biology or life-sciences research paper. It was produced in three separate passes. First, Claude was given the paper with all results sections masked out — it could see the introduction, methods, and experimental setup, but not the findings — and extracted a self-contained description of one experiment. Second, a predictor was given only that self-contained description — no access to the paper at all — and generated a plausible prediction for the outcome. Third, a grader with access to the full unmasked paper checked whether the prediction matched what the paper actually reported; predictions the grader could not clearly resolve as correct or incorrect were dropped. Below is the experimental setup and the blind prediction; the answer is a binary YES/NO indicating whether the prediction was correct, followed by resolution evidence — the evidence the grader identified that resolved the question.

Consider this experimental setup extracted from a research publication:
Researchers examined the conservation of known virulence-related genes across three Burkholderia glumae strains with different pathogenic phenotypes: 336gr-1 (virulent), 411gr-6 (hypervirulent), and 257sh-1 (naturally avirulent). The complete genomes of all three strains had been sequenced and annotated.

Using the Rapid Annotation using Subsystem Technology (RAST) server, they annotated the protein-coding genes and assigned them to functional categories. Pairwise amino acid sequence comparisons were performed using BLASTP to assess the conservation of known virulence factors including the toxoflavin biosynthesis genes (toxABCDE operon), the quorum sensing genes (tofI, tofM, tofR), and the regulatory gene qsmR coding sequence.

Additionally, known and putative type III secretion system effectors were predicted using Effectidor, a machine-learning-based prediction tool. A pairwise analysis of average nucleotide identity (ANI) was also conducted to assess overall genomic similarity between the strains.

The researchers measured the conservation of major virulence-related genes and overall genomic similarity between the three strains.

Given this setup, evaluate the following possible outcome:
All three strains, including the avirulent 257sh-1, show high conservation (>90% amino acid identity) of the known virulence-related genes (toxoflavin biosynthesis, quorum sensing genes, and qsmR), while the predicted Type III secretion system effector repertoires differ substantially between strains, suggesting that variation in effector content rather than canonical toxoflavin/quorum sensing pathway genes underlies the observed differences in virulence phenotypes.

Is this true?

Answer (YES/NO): NO